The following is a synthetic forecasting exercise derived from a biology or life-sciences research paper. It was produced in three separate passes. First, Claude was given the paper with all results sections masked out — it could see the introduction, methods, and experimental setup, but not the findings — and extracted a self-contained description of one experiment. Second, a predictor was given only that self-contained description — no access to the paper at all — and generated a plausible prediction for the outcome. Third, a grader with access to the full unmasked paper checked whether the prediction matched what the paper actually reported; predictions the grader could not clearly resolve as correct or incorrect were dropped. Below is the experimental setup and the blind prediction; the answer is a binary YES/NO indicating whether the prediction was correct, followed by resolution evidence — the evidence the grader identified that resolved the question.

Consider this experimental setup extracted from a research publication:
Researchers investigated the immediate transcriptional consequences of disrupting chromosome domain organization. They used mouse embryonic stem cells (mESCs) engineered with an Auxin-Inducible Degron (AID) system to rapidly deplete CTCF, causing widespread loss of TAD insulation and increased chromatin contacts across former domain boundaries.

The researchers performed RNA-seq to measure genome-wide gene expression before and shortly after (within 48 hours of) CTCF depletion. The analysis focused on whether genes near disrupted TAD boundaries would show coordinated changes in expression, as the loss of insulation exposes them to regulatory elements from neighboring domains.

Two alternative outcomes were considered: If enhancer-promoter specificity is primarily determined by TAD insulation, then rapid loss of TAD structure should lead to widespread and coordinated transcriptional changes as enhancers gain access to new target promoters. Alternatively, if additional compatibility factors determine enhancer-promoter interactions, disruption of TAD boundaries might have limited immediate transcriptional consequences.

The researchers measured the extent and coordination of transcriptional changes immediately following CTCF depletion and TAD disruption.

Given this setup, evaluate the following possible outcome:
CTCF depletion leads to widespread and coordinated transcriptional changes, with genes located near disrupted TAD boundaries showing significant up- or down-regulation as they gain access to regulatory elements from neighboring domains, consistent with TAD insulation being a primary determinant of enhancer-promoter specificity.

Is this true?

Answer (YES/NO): NO